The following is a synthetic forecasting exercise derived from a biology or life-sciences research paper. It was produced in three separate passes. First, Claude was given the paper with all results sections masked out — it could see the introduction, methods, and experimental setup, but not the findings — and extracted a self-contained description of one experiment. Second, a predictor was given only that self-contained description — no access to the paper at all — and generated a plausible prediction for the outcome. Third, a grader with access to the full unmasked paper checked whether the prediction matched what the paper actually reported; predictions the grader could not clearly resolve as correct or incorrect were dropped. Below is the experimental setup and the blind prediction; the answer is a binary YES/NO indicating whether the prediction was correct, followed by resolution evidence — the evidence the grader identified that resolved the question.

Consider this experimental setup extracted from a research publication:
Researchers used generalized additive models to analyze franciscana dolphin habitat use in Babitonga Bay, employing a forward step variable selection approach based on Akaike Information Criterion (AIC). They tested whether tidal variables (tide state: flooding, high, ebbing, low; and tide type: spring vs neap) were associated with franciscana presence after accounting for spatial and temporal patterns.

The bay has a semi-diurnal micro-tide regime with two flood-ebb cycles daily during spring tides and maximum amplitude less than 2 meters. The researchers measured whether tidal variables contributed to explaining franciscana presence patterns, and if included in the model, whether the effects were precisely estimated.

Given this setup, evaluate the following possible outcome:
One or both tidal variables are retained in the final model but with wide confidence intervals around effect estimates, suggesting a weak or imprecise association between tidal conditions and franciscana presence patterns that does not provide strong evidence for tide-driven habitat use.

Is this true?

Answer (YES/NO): YES